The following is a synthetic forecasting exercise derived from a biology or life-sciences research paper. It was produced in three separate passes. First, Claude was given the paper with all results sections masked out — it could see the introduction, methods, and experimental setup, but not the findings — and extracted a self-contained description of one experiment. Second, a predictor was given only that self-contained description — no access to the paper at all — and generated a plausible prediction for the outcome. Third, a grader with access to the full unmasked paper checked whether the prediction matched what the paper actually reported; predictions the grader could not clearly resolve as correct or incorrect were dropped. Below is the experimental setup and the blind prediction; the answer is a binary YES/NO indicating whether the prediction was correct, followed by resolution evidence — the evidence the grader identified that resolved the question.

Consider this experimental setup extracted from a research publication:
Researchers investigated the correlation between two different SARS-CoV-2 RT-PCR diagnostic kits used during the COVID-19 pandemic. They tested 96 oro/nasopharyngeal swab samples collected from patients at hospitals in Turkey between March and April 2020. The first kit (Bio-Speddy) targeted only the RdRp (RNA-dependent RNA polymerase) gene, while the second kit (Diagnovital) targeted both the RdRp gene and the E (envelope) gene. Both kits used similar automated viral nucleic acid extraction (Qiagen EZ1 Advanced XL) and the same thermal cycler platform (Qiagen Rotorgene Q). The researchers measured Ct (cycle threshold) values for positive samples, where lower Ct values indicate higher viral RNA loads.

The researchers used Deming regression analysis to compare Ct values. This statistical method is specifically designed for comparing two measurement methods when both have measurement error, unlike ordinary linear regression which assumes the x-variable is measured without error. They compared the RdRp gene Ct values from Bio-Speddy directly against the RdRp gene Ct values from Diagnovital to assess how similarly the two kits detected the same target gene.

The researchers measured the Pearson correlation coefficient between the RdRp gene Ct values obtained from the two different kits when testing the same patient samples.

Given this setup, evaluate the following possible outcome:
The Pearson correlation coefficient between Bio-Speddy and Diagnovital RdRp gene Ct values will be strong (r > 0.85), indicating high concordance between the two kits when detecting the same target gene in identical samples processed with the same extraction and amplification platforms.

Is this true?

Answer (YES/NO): NO